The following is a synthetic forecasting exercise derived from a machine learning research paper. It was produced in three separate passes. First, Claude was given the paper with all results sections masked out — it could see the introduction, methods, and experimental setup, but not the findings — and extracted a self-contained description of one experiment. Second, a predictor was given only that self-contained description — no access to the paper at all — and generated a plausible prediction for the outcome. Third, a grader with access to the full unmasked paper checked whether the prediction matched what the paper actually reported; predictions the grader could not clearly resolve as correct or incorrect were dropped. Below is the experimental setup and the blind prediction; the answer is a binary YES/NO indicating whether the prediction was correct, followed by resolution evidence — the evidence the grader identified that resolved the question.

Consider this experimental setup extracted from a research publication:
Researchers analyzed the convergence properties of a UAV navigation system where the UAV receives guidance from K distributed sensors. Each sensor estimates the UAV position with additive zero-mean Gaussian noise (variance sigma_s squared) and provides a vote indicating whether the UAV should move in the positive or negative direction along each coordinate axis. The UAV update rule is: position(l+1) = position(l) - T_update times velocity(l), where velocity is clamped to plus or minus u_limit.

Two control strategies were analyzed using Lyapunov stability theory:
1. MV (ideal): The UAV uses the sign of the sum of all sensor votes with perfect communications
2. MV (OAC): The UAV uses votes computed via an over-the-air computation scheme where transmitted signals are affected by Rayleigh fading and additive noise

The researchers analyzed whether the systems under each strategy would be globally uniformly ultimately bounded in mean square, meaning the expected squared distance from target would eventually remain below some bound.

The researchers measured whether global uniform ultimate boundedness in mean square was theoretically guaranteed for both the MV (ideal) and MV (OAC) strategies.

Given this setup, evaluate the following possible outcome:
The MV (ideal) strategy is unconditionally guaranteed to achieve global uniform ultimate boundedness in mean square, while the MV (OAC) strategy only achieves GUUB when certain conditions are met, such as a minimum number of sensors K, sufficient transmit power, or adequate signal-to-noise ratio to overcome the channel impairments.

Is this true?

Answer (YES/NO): NO